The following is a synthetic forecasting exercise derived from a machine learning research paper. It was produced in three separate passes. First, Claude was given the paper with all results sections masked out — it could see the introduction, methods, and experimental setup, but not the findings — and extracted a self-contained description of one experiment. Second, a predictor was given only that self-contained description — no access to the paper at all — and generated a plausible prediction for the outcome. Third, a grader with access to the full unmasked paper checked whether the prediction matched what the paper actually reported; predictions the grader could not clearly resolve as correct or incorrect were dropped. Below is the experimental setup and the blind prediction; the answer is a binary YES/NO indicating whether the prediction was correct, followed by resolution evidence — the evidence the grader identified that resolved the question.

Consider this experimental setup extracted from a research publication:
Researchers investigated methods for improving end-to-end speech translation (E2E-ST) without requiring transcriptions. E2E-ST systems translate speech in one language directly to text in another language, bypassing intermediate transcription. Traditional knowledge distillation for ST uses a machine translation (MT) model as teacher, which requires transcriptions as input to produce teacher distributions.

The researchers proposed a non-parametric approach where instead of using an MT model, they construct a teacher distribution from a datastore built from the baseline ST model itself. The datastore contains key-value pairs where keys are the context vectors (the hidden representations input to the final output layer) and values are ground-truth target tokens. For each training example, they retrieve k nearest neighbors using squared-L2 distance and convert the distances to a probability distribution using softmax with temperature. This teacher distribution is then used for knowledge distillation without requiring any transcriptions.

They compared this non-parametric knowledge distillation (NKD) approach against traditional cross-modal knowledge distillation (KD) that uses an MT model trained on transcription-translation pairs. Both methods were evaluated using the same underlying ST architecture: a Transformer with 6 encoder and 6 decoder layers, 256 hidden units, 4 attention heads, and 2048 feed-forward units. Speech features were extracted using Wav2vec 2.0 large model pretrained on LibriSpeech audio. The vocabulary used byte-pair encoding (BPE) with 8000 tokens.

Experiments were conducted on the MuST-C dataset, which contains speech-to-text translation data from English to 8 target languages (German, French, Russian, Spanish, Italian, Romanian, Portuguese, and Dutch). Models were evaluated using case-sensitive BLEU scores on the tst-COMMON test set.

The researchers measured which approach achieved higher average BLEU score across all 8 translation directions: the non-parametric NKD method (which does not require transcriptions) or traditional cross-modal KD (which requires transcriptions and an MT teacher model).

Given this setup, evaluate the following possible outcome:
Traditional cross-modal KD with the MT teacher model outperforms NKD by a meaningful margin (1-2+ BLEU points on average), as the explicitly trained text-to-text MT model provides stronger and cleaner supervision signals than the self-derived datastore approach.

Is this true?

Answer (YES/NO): NO